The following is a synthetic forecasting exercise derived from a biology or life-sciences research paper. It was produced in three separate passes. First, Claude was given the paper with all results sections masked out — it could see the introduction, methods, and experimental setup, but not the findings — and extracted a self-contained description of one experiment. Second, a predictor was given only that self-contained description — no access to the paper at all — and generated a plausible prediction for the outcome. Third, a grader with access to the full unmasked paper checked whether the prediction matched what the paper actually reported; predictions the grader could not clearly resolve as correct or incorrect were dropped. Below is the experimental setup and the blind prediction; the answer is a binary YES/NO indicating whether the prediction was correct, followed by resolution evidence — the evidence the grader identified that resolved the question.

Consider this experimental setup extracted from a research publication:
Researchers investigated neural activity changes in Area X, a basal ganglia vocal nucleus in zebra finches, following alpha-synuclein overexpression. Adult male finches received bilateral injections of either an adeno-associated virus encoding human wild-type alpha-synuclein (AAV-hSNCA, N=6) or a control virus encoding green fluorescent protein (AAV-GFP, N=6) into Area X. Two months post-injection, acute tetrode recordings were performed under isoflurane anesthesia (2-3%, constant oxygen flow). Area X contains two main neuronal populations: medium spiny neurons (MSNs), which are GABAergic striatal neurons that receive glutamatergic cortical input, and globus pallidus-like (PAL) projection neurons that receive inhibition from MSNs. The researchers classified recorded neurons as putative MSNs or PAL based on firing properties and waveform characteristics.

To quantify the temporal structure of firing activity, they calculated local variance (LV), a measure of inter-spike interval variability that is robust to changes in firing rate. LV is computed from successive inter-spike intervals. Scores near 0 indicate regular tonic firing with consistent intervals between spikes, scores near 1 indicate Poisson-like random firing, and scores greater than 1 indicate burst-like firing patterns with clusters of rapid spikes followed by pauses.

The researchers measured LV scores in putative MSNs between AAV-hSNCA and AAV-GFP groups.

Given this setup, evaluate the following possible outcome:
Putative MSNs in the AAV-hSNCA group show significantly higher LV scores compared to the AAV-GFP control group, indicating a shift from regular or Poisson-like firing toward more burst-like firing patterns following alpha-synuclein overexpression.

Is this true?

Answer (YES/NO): NO